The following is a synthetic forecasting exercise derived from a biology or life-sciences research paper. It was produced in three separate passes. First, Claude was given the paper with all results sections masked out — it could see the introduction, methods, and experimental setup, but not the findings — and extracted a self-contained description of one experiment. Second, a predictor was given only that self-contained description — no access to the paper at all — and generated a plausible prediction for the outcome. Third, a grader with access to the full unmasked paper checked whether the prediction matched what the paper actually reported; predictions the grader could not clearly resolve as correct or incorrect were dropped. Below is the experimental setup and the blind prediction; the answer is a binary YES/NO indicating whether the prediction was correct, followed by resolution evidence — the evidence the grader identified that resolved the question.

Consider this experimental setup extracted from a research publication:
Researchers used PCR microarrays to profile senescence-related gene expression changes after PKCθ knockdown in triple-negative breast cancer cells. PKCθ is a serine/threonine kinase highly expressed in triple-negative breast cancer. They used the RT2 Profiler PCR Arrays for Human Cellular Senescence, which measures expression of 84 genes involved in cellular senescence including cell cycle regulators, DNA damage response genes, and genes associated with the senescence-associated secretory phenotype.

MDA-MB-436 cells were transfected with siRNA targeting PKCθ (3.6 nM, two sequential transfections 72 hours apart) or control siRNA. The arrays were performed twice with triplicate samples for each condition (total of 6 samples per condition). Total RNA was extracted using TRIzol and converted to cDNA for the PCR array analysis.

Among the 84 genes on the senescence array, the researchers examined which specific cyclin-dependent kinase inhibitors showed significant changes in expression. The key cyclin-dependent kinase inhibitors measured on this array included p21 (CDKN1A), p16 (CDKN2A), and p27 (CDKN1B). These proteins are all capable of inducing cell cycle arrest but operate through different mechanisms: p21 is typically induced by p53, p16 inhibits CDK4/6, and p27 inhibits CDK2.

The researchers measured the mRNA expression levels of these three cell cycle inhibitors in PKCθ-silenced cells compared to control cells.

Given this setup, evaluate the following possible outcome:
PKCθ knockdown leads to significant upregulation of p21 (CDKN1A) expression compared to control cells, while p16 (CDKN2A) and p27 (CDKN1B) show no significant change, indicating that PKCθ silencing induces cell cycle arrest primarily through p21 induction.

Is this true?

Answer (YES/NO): NO